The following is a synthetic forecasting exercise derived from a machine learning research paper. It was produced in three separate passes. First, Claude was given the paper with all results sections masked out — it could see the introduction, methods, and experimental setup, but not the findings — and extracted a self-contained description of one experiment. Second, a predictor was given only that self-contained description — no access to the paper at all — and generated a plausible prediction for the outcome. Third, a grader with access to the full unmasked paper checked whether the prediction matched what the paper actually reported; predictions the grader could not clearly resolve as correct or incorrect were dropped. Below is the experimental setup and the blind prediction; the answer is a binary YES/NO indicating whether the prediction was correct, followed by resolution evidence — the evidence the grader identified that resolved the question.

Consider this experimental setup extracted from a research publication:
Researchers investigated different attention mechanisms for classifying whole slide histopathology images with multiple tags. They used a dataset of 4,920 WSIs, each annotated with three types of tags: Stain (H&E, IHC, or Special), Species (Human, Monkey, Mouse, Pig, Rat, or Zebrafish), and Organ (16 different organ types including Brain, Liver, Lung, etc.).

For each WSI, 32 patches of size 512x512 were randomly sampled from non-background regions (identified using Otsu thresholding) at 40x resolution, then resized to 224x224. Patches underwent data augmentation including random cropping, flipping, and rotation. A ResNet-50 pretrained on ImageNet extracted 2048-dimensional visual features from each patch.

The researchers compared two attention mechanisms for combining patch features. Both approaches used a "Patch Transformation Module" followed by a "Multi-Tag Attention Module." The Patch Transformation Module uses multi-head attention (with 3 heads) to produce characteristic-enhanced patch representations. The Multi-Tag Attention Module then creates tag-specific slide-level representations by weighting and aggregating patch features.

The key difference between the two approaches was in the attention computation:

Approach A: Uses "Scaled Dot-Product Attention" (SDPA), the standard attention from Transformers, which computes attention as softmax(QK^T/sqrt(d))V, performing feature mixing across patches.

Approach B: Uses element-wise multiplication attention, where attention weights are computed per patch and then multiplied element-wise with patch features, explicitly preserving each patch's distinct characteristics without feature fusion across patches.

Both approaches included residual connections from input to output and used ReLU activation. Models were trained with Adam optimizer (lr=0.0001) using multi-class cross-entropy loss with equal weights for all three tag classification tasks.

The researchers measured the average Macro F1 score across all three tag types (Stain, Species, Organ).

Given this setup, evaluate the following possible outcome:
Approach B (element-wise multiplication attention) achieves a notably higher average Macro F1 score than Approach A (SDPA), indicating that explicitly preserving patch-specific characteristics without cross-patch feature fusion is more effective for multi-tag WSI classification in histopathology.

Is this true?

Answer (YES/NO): YES